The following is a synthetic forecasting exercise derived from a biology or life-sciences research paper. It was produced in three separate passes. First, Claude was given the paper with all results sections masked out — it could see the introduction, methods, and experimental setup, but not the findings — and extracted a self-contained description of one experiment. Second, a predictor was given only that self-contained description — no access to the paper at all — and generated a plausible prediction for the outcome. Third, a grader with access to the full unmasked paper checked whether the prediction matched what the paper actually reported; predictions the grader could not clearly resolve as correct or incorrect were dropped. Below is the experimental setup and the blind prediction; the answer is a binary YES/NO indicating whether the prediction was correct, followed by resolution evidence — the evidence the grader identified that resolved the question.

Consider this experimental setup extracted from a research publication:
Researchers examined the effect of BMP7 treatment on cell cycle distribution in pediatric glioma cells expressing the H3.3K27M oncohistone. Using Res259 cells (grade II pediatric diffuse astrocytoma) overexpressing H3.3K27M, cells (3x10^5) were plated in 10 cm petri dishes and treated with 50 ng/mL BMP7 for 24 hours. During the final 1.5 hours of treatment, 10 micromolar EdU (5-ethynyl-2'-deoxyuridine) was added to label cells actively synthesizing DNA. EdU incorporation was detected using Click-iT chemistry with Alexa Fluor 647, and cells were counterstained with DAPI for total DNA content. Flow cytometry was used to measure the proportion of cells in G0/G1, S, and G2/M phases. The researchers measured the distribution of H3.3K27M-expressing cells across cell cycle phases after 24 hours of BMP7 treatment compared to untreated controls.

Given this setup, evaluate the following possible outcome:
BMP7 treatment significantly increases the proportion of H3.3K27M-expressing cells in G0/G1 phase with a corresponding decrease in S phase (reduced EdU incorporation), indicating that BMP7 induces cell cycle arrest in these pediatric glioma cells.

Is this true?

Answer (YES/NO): YES